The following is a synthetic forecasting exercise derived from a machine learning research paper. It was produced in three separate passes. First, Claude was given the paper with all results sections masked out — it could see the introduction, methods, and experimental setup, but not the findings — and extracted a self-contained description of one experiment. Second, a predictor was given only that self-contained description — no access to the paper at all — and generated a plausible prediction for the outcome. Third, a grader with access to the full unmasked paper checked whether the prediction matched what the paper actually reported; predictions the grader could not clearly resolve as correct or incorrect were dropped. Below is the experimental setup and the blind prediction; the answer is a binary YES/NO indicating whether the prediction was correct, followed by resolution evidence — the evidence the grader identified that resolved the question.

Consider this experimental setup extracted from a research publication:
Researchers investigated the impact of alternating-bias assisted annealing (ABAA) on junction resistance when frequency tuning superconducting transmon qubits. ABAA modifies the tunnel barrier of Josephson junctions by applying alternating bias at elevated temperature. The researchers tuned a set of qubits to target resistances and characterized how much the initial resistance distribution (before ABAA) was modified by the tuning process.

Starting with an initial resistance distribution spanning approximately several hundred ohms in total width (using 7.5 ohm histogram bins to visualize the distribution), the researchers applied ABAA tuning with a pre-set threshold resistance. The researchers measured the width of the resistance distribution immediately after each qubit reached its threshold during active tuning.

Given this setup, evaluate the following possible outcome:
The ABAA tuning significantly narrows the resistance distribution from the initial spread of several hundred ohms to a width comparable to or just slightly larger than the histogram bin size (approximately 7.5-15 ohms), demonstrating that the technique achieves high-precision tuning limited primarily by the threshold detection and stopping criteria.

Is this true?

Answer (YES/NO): NO